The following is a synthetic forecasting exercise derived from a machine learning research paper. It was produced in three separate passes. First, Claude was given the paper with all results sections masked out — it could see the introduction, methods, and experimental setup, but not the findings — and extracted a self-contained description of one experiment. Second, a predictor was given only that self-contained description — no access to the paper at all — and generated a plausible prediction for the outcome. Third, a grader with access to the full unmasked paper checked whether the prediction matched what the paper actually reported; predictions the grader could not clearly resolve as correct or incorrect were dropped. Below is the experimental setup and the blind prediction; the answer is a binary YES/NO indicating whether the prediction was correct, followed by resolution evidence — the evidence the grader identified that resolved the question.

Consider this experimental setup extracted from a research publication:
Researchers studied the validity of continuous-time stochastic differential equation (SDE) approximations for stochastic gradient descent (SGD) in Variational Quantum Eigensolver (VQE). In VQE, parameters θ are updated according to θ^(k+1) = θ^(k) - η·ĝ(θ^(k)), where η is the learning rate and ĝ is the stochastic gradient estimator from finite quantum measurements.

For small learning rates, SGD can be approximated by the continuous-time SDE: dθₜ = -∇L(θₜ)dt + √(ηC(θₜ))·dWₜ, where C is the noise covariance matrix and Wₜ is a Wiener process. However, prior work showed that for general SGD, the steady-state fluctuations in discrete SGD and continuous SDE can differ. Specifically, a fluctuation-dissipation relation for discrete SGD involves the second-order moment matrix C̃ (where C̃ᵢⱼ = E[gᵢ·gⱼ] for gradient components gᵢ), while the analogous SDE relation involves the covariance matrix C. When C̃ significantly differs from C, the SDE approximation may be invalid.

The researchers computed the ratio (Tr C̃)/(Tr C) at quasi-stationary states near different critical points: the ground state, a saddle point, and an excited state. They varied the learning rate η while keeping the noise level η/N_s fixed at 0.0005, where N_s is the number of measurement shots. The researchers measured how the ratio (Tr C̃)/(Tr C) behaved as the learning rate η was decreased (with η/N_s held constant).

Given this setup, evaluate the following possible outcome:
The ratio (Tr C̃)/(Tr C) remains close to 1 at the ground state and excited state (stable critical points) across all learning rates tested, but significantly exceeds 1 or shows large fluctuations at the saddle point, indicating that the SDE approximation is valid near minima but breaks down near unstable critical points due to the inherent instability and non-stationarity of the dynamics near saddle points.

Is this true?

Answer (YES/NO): NO